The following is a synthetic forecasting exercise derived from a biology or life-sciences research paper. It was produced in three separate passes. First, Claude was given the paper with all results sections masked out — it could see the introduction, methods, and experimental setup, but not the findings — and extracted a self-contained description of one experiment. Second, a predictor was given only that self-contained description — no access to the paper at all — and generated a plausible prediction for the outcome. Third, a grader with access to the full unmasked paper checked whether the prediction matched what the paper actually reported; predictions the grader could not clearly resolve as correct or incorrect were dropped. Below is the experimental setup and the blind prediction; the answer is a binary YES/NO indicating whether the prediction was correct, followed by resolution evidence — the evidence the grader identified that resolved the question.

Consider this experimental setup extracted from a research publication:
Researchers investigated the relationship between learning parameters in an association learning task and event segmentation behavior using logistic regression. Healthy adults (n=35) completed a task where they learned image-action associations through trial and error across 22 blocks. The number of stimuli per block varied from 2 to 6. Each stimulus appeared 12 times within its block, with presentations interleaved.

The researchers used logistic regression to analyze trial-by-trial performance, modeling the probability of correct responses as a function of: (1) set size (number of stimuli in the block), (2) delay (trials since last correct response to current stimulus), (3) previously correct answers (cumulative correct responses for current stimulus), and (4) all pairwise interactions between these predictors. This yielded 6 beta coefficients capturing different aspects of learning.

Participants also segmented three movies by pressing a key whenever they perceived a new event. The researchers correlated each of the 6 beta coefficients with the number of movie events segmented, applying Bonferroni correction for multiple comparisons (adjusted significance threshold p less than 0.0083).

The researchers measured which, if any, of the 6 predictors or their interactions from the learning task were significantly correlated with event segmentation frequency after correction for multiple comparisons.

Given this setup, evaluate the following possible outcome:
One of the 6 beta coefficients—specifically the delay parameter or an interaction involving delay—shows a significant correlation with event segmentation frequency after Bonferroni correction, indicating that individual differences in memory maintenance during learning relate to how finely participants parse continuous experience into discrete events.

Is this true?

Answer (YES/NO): NO